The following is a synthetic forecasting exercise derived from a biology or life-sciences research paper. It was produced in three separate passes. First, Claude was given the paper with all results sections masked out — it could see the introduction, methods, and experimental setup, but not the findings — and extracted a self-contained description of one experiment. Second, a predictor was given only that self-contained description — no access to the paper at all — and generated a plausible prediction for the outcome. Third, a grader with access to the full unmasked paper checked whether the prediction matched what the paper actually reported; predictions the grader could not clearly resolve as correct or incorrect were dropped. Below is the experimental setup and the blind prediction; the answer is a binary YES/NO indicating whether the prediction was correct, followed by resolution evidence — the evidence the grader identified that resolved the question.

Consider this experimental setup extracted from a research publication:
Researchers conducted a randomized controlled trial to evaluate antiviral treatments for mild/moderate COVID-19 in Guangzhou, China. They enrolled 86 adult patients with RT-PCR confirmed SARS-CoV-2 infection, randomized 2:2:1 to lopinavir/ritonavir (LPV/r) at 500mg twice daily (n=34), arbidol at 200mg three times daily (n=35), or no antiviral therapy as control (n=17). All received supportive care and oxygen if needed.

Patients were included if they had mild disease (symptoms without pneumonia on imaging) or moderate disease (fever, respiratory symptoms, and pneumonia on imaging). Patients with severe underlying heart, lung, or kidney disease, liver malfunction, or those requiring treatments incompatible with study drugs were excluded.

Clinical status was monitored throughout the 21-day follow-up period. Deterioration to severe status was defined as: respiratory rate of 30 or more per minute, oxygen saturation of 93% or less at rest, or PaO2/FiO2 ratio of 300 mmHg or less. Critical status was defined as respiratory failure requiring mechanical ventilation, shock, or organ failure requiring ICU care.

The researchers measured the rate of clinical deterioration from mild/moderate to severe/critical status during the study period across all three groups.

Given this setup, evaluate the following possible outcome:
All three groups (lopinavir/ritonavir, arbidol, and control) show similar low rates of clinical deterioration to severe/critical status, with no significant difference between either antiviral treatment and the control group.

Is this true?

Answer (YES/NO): NO